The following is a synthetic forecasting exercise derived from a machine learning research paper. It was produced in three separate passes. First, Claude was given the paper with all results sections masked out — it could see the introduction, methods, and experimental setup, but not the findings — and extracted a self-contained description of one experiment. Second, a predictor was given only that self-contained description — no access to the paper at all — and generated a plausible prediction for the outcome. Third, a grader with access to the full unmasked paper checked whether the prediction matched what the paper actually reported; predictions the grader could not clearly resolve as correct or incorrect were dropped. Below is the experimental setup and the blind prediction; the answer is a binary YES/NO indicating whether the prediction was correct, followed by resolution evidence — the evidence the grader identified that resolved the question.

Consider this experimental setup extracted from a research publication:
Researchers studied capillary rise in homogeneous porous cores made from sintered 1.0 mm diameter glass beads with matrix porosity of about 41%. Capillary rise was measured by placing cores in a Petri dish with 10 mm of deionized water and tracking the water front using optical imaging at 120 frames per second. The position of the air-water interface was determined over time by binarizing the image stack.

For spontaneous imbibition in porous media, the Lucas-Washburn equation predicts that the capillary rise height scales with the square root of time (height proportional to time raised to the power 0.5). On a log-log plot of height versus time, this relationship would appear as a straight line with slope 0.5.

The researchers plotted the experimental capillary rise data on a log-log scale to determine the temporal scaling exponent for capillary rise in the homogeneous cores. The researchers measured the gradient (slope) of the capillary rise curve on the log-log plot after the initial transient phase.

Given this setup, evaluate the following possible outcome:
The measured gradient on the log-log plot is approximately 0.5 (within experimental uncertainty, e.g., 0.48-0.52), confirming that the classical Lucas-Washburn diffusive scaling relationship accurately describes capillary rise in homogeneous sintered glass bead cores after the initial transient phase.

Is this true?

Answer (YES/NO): YES